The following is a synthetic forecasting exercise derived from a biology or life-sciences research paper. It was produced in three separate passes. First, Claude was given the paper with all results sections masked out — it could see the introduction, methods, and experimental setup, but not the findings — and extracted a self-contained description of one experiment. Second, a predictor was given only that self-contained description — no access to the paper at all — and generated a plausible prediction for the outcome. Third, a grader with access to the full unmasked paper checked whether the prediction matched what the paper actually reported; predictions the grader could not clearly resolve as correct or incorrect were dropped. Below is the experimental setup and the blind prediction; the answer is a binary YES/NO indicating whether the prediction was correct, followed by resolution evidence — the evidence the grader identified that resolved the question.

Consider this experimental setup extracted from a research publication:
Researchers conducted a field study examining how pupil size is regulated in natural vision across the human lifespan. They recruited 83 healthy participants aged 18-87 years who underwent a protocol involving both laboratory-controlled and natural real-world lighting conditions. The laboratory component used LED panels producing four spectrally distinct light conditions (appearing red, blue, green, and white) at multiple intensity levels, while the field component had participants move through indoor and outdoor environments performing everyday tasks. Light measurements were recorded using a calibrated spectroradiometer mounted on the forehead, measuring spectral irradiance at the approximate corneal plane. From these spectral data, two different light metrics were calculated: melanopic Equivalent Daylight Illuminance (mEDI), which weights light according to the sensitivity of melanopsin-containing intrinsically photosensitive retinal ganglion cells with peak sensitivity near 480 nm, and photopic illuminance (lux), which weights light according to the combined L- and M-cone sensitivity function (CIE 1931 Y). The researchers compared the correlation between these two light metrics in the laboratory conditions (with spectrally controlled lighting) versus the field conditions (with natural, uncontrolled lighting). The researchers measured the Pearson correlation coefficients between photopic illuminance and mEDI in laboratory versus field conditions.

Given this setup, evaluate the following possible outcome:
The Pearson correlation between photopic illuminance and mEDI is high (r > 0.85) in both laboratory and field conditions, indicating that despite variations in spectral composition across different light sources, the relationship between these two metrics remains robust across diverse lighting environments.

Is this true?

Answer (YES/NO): NO